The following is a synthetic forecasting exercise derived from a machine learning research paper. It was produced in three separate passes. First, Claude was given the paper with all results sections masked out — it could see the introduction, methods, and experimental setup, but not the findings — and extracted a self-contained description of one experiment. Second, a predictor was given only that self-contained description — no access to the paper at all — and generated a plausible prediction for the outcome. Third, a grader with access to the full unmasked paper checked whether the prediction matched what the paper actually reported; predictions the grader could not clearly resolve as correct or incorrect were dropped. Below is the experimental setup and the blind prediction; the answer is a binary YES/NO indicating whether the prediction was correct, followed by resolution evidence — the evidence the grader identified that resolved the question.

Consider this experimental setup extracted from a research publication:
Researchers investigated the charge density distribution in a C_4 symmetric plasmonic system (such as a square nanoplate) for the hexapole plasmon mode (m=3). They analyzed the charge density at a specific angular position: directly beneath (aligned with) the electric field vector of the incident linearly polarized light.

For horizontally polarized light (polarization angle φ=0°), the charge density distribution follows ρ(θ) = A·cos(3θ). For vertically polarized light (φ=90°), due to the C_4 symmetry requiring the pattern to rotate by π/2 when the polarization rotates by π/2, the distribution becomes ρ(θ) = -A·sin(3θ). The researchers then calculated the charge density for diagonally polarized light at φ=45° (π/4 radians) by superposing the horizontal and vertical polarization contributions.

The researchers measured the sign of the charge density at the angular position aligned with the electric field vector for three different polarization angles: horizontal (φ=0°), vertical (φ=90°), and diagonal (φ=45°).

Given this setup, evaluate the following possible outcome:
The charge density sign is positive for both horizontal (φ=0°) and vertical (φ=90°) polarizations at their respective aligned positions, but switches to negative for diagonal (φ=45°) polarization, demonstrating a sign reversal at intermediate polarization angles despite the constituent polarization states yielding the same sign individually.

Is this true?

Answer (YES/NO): YES